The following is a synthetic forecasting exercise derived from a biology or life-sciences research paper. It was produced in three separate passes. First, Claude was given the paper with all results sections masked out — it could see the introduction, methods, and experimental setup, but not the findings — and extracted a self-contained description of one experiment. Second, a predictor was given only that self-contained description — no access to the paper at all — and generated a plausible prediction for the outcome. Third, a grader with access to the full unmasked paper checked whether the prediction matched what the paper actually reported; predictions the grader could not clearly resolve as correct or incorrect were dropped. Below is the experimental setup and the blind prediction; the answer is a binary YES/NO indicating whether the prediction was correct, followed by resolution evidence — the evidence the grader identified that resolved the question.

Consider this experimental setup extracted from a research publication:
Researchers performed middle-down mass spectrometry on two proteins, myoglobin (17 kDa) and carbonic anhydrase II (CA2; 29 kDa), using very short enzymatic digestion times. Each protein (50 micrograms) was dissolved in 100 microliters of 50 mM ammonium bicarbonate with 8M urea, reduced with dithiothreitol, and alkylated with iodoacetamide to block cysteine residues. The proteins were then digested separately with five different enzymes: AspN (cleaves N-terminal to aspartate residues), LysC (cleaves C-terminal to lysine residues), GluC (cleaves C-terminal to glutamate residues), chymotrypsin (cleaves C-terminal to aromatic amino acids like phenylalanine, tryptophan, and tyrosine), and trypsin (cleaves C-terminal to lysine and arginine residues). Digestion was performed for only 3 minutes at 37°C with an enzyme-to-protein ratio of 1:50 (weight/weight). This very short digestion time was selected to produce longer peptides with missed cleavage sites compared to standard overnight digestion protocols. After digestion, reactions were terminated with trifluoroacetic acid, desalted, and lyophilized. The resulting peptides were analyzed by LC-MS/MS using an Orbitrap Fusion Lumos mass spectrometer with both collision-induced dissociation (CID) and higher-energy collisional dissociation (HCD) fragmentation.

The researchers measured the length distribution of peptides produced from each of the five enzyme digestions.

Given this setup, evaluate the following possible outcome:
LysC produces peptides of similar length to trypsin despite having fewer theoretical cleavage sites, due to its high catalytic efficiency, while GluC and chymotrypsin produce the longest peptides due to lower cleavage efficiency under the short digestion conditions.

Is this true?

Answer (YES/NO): NO